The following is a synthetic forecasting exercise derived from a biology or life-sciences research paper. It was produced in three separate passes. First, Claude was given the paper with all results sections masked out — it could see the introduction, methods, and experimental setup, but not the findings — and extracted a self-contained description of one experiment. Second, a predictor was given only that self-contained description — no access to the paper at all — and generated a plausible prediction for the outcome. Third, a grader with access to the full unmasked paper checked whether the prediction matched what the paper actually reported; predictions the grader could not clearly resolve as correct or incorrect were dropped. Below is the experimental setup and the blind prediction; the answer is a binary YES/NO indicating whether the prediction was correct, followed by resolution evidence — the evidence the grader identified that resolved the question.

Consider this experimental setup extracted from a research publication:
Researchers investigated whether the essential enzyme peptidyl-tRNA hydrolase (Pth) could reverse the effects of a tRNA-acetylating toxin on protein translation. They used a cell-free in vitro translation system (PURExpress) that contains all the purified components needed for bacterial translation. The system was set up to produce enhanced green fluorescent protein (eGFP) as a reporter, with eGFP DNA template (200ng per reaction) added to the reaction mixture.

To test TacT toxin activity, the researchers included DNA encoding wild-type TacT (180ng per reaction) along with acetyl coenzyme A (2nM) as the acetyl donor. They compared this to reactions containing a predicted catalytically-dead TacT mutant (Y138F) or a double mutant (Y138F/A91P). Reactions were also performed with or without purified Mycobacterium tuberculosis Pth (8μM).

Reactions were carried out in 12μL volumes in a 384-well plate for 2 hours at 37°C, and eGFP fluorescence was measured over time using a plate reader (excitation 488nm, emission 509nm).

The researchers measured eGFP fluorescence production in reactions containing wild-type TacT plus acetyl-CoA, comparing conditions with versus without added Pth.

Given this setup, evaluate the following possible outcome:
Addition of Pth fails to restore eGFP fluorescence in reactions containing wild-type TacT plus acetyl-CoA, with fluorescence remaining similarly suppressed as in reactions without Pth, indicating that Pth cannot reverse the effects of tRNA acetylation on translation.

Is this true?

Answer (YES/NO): NO